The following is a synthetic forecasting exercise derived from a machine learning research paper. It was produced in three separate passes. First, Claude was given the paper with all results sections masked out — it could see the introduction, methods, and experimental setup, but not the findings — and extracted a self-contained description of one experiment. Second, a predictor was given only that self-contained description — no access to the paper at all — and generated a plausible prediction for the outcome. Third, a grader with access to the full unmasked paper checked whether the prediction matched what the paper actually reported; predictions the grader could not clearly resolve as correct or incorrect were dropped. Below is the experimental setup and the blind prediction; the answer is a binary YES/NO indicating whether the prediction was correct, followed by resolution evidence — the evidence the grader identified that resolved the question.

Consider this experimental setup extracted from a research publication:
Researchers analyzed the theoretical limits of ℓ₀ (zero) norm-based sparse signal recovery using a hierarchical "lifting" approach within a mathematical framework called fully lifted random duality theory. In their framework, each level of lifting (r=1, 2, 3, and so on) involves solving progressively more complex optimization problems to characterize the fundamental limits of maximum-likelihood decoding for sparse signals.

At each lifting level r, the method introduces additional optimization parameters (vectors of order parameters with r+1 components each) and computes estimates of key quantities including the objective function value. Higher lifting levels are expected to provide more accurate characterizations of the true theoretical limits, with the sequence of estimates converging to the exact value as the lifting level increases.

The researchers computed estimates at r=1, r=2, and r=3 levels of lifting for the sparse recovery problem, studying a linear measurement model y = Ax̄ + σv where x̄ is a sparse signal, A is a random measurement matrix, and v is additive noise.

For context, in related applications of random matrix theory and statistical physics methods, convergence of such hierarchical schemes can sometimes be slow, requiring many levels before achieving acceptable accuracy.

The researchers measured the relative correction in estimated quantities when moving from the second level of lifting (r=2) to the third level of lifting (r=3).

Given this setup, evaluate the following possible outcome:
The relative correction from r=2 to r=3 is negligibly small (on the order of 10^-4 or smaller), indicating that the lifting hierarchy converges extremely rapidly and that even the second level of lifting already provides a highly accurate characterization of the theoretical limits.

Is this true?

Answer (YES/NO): NO